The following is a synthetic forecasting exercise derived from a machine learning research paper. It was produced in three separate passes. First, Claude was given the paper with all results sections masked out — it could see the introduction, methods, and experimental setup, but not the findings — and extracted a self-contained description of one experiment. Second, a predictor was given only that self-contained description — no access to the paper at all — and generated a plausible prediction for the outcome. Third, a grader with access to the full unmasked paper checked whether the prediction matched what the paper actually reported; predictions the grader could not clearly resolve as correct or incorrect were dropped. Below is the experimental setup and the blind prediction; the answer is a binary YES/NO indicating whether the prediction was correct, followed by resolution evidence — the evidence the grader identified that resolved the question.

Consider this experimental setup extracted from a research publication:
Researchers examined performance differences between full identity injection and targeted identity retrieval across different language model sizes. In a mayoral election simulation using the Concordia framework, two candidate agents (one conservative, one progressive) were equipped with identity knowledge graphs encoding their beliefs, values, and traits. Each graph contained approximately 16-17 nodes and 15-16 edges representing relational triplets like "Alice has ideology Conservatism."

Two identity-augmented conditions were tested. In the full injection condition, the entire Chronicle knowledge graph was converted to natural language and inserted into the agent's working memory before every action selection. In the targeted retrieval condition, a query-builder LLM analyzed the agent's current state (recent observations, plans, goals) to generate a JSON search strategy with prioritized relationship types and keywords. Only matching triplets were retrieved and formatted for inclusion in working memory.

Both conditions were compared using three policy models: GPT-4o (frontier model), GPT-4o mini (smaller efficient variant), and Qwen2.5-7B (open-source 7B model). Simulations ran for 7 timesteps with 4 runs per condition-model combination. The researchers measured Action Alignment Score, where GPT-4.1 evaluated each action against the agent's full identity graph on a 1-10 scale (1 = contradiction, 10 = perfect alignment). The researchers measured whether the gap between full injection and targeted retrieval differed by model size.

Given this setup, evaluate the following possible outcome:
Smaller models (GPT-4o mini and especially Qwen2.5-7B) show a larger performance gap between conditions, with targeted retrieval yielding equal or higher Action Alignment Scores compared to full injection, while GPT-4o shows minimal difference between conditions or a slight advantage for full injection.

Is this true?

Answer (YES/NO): NO